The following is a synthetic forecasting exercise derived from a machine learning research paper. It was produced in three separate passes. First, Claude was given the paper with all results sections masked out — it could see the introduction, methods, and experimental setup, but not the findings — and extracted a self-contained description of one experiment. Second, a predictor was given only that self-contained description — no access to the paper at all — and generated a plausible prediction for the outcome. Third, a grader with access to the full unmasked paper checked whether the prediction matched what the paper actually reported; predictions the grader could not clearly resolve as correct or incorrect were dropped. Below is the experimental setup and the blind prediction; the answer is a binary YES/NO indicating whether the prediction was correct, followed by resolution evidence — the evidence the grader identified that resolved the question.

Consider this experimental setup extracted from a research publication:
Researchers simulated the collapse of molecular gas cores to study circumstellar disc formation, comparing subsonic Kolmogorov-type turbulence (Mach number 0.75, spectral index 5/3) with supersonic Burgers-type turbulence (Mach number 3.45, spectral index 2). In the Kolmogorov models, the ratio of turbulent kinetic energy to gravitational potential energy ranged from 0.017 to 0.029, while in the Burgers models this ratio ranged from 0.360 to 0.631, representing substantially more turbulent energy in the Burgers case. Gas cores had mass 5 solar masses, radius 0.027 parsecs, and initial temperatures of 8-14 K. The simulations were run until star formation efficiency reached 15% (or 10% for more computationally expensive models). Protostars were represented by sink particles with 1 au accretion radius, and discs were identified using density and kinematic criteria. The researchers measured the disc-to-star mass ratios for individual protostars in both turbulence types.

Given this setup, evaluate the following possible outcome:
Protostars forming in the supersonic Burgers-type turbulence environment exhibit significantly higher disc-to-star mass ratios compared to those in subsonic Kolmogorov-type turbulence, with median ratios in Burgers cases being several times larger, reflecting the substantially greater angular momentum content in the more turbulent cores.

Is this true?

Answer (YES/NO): NO